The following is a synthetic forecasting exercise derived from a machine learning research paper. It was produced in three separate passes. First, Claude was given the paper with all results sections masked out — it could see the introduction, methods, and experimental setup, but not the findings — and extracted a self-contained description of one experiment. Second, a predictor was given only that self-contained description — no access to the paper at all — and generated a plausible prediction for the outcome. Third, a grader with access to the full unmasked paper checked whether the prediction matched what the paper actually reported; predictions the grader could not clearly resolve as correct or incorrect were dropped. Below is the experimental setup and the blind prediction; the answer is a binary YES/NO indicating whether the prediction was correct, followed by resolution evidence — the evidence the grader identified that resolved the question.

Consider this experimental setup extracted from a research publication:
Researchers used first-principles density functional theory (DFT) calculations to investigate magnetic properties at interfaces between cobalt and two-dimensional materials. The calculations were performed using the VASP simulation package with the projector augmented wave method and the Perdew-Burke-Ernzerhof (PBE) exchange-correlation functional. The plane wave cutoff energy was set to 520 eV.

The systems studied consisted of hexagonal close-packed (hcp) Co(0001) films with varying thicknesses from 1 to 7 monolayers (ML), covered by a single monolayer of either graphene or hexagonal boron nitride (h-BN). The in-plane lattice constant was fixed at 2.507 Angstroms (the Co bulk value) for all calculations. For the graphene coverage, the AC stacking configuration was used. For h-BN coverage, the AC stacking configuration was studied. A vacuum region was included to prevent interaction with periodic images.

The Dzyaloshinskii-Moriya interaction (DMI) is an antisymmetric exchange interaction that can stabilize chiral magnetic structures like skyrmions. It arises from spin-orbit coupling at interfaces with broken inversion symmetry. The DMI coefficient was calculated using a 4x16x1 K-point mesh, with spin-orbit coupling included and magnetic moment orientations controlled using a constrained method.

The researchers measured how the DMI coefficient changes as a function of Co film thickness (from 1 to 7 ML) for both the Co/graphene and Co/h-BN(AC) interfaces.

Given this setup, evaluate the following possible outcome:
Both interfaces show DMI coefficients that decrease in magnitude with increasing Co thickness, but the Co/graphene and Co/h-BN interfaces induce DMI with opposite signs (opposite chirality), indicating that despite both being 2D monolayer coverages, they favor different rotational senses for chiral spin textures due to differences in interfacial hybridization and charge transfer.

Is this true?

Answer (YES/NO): NO